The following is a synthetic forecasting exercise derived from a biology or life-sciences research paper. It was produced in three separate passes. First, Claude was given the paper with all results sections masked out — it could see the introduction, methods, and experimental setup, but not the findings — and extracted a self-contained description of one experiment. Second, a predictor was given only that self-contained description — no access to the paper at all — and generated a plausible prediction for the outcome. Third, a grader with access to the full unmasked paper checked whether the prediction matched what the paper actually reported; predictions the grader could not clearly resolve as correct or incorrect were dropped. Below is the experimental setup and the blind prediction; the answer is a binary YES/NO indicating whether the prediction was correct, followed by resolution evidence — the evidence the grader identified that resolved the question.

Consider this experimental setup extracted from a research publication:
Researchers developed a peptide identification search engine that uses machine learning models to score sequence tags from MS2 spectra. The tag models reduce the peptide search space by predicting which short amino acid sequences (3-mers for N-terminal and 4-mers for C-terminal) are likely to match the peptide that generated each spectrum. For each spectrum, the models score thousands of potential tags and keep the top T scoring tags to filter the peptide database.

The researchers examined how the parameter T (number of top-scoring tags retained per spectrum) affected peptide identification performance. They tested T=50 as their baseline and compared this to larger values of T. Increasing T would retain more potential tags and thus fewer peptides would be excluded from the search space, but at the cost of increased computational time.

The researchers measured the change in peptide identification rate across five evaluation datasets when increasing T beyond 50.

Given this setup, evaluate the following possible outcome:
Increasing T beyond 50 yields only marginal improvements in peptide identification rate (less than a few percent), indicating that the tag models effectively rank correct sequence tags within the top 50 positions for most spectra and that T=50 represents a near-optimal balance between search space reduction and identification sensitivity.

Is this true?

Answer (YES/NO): YES